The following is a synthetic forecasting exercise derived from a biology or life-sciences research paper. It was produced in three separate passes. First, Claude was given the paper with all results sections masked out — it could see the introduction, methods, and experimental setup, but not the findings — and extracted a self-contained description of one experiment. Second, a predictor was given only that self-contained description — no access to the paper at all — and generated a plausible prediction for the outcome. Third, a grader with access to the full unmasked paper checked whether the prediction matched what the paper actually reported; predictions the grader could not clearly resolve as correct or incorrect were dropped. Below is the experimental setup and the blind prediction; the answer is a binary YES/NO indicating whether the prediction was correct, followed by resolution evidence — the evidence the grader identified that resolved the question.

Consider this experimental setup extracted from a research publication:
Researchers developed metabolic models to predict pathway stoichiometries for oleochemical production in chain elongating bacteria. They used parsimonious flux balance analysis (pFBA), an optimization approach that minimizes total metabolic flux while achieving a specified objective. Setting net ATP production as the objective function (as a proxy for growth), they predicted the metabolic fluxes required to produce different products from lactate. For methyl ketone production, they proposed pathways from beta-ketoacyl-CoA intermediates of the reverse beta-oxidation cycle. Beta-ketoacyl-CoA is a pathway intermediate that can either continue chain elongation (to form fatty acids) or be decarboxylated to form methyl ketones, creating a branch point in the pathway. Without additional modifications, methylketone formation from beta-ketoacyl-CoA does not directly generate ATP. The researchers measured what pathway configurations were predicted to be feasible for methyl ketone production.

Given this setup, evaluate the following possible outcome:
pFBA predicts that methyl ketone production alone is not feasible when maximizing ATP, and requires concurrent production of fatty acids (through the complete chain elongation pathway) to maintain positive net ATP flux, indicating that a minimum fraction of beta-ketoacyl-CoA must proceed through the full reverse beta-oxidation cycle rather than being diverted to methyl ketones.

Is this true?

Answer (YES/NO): YES